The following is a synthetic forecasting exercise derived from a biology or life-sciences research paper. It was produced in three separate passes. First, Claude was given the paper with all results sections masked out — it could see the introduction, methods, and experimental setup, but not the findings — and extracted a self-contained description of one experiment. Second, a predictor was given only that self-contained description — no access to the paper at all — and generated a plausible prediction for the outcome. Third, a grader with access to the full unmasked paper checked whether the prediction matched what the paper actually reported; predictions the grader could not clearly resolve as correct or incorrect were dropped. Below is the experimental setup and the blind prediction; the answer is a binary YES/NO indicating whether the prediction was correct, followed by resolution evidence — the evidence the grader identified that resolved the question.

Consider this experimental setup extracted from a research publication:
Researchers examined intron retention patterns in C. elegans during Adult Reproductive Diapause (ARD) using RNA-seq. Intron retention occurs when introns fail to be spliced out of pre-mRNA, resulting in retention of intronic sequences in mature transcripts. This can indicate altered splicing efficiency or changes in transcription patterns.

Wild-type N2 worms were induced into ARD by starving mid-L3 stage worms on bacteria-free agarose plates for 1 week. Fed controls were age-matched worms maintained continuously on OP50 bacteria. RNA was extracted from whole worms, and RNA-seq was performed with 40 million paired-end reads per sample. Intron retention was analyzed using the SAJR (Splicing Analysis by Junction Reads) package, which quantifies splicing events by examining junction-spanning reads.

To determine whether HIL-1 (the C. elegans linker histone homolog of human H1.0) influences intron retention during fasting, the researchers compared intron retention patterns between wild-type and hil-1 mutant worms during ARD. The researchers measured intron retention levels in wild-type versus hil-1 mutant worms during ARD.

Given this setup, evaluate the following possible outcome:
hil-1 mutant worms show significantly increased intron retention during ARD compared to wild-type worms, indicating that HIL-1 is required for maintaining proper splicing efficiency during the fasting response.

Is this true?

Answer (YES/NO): YES